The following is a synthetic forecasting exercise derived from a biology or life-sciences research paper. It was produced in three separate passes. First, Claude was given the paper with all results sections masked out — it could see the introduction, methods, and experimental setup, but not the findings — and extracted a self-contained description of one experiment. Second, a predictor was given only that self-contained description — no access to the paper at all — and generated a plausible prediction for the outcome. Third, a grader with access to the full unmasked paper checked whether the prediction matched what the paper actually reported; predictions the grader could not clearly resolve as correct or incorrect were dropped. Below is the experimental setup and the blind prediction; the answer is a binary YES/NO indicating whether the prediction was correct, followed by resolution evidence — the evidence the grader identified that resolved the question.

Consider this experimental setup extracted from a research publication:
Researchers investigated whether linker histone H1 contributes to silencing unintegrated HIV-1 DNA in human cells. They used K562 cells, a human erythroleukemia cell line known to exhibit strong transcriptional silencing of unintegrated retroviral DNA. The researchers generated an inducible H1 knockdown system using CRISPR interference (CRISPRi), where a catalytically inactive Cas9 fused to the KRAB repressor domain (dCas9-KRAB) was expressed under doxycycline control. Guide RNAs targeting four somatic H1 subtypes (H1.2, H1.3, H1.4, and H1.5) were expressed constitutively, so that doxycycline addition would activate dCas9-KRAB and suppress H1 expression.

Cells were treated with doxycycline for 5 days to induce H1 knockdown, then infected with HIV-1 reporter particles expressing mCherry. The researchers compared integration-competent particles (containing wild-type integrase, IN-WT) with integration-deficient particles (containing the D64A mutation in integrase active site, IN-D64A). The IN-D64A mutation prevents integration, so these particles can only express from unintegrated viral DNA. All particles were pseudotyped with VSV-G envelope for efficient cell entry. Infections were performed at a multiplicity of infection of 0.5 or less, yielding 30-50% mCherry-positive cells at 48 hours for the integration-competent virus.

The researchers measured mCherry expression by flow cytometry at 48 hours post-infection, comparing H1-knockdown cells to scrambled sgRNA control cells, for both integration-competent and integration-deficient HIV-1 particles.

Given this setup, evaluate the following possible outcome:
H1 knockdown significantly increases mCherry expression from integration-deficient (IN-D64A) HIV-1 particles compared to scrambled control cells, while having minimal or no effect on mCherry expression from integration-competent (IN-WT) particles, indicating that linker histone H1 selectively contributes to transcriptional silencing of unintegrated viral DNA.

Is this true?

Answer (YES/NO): YES